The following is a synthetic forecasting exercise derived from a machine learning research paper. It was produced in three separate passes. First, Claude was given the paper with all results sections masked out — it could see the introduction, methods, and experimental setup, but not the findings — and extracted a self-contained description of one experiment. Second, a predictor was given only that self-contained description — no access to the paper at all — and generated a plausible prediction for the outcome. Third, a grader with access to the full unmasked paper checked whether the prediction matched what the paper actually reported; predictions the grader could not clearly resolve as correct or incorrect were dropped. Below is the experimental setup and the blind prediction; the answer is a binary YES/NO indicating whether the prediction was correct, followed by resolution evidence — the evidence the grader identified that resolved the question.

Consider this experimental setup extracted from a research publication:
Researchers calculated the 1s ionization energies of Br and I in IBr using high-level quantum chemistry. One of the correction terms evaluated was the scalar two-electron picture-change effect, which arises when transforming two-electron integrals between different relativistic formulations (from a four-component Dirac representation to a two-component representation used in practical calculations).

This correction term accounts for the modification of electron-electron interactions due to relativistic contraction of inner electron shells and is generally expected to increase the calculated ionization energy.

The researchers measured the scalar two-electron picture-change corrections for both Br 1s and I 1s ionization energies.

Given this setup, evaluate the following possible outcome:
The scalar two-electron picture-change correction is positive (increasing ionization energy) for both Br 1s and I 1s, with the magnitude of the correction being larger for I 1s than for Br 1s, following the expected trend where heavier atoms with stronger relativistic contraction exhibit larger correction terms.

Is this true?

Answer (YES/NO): YES